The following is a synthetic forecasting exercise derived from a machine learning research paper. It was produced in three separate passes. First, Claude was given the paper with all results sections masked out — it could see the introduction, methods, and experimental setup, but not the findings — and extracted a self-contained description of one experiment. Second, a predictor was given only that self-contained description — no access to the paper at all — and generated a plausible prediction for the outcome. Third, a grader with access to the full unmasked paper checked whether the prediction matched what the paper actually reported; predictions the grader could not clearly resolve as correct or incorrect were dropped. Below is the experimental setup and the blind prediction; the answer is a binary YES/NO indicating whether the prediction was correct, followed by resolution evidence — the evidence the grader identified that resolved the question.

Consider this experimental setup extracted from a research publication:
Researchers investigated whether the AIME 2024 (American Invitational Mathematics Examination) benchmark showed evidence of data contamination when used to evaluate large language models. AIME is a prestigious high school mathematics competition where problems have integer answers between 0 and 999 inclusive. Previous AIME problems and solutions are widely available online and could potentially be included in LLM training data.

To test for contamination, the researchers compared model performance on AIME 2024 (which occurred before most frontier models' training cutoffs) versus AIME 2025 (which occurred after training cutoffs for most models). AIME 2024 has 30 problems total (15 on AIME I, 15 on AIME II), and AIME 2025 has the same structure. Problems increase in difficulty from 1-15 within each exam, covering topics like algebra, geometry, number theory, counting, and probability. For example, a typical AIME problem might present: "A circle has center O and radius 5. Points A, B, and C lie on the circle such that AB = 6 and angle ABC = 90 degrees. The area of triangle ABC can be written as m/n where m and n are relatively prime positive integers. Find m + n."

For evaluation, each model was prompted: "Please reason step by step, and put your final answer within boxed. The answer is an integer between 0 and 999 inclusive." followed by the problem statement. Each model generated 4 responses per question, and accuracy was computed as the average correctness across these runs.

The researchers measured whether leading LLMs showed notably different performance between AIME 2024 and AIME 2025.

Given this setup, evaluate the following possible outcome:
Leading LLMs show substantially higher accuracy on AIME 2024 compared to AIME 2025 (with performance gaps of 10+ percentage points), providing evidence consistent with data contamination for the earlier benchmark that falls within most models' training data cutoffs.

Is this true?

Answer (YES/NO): YES